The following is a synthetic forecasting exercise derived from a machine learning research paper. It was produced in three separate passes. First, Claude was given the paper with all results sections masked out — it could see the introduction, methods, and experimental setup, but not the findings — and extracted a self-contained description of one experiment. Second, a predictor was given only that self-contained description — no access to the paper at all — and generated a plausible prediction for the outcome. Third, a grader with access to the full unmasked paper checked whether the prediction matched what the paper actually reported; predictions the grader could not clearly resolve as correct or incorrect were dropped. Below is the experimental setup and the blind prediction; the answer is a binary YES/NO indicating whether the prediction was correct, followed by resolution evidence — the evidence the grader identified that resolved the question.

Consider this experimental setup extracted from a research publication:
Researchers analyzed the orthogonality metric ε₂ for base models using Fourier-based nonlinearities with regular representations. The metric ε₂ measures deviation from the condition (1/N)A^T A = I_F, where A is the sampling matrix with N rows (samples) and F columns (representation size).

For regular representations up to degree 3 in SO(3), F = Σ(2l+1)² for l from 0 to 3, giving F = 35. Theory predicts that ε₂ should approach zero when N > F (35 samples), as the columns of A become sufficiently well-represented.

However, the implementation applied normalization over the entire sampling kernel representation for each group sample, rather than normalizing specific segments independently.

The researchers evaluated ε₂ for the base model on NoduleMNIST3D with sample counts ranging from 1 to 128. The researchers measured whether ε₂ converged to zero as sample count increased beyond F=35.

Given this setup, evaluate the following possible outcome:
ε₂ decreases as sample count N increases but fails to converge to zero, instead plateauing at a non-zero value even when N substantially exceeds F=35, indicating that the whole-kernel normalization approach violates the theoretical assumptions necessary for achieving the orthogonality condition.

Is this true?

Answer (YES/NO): YES